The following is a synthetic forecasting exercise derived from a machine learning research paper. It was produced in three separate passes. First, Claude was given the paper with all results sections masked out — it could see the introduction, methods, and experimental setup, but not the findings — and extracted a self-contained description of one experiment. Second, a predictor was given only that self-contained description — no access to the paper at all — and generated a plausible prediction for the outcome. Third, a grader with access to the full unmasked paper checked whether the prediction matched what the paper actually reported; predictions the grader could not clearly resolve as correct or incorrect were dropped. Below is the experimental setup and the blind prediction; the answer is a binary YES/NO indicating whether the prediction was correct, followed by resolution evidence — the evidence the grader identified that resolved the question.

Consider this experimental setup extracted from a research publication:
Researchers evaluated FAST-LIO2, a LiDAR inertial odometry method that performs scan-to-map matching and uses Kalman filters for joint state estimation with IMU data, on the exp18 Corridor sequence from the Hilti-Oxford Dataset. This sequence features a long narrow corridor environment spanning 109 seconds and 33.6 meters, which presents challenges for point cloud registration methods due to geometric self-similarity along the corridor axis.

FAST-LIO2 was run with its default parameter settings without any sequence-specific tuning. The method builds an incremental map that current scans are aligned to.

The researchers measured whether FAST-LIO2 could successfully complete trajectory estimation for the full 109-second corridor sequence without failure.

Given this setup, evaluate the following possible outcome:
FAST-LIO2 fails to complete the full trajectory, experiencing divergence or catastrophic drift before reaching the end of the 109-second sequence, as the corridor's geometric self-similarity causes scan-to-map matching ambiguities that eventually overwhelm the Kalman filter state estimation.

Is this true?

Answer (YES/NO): YES